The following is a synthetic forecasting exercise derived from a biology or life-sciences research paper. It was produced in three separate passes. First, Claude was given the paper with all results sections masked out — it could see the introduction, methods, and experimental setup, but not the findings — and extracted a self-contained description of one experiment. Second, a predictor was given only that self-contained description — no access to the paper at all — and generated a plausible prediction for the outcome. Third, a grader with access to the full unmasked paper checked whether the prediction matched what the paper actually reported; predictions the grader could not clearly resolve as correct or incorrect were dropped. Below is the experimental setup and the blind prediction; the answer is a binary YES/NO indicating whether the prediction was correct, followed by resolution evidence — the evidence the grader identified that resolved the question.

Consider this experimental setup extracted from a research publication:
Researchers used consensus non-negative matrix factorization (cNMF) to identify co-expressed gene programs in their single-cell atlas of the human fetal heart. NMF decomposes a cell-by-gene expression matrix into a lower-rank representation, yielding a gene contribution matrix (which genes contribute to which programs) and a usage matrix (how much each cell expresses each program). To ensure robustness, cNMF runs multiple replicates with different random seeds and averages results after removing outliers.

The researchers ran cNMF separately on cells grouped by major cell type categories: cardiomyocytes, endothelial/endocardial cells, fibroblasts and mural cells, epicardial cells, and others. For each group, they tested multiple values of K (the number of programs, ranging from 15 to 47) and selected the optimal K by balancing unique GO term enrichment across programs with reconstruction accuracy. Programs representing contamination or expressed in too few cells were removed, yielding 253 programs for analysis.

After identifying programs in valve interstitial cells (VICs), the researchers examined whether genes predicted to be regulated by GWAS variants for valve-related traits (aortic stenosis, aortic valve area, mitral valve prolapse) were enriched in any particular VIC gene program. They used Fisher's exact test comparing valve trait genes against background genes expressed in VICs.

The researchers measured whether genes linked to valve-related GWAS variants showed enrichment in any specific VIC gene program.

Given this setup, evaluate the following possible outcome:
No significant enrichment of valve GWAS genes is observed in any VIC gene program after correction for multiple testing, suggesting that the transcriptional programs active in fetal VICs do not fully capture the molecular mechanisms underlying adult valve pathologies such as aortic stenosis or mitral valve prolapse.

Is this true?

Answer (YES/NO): NO